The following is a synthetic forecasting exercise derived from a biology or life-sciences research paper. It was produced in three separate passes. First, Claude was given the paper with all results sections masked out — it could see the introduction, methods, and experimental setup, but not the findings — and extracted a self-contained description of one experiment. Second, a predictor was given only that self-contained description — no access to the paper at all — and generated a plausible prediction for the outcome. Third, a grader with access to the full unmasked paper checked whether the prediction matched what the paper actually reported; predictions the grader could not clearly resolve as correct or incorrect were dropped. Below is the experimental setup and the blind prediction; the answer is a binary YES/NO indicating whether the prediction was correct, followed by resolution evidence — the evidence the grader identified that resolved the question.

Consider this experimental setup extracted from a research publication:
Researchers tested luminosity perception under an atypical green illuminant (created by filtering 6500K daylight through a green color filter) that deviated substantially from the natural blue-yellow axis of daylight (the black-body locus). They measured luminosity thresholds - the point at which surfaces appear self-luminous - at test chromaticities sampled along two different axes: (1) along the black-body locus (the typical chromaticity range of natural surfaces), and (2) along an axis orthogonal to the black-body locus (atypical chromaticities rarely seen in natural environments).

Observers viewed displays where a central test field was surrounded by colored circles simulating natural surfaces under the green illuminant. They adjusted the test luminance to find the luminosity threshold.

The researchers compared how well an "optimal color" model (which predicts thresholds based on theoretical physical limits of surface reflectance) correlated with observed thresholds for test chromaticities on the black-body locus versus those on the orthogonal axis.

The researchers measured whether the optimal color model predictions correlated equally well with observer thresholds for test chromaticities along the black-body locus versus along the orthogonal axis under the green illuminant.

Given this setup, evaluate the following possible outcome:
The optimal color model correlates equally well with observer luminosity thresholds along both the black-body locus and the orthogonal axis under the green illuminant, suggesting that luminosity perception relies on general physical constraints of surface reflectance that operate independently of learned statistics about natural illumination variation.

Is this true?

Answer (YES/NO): NO